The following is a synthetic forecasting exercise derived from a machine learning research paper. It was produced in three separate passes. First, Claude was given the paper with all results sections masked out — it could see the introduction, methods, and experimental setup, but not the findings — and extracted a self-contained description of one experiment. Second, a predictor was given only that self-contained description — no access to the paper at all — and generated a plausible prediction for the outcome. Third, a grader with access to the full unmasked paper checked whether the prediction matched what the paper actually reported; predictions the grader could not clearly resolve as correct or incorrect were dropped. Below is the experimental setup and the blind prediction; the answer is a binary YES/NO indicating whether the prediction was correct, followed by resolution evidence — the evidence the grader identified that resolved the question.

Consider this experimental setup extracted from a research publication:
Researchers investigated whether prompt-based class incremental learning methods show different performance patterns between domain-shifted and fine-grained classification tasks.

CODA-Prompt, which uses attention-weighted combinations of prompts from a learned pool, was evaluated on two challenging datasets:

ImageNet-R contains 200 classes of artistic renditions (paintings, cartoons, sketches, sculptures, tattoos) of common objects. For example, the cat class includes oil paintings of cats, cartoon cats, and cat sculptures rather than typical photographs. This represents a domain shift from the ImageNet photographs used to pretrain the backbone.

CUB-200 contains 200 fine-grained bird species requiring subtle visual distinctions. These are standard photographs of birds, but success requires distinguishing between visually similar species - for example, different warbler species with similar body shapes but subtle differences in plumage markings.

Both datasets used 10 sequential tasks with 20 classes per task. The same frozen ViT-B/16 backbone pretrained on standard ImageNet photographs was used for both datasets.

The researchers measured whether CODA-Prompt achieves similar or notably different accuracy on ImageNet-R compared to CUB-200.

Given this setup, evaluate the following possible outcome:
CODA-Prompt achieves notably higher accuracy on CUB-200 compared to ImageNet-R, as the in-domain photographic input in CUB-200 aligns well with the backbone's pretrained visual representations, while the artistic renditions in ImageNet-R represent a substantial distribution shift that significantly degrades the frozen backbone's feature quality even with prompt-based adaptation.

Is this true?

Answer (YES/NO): NO